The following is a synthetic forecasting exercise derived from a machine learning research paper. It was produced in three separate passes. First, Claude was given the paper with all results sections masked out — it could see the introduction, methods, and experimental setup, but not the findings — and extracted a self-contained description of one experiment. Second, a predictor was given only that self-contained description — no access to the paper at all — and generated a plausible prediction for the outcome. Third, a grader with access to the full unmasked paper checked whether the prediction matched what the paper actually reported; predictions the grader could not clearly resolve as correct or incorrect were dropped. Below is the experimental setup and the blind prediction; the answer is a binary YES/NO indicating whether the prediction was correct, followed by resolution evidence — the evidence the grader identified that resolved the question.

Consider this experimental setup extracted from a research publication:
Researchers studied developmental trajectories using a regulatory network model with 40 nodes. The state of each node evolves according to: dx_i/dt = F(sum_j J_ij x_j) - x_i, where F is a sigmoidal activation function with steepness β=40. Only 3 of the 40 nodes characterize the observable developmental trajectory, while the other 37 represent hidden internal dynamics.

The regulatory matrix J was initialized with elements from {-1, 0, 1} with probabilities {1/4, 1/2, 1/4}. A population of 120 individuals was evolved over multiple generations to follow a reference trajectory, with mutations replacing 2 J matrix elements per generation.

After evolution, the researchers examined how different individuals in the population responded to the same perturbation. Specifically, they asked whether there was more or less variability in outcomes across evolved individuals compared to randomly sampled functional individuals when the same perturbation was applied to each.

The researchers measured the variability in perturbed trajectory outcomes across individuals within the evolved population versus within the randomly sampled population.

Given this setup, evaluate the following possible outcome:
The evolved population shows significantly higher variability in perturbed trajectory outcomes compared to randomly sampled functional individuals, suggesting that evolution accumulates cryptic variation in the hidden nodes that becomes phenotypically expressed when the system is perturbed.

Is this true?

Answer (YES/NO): NO